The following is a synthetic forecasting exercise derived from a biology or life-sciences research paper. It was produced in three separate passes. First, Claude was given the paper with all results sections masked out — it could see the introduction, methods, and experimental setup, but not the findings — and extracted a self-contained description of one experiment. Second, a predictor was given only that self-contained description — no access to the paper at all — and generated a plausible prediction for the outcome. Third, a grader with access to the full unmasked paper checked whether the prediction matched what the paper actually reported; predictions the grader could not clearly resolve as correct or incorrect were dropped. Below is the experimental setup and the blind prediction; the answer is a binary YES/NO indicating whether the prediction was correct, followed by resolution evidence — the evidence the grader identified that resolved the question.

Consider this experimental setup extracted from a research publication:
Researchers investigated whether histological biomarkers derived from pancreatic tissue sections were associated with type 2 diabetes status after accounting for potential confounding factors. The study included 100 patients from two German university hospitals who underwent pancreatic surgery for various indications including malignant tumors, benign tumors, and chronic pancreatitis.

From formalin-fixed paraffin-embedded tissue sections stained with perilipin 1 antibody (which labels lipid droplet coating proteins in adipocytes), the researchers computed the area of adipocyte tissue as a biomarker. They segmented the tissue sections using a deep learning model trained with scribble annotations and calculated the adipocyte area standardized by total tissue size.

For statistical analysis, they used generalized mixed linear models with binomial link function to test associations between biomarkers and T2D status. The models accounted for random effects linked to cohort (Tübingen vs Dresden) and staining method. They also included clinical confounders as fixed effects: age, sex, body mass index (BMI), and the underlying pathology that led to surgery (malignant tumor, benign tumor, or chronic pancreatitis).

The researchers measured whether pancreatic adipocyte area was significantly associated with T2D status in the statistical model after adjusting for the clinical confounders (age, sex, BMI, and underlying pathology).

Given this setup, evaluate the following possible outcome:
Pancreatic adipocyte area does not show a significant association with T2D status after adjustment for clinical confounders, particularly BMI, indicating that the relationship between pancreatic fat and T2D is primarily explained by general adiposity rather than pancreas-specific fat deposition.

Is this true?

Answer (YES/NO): NO